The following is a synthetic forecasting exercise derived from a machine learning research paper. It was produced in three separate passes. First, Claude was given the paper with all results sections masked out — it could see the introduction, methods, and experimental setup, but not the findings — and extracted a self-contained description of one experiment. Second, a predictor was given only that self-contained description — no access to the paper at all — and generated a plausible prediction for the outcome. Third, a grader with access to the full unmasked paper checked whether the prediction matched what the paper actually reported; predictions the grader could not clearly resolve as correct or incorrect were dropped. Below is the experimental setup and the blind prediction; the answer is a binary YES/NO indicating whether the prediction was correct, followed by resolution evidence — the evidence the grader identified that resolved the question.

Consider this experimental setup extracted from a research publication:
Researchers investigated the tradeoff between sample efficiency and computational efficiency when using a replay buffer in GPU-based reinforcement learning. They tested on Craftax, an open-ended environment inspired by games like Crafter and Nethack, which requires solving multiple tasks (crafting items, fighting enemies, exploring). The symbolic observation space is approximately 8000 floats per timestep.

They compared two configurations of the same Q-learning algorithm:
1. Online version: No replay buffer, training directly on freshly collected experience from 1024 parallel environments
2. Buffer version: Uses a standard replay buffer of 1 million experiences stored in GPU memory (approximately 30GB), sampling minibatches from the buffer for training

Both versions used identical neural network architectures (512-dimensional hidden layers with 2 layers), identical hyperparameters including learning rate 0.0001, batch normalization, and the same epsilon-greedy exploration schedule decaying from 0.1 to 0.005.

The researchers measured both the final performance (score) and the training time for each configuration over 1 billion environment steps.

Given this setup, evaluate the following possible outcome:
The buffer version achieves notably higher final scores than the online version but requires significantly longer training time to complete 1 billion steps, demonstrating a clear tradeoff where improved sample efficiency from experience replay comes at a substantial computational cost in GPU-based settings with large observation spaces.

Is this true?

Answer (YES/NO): NO